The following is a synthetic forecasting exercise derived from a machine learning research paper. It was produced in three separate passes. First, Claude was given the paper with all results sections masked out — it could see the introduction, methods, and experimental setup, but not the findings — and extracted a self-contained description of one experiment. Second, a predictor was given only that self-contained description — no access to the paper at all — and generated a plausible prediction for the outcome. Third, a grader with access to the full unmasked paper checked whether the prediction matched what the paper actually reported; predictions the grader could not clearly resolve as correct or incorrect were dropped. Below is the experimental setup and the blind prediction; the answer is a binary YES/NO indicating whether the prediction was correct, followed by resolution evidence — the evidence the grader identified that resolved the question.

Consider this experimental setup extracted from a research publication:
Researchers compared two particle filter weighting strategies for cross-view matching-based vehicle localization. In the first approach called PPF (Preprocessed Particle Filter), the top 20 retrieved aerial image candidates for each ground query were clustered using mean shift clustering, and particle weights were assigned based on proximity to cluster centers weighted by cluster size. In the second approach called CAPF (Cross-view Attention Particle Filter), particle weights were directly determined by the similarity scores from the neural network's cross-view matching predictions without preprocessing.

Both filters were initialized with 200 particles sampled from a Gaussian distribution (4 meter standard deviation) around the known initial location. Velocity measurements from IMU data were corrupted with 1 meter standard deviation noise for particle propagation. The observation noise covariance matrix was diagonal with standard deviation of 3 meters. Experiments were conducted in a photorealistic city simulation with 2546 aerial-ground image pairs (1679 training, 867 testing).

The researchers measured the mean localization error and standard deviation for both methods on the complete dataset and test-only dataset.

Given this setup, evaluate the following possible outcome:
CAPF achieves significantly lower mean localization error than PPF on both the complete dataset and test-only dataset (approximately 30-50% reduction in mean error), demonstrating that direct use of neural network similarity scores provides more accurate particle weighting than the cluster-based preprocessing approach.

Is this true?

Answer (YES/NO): NO